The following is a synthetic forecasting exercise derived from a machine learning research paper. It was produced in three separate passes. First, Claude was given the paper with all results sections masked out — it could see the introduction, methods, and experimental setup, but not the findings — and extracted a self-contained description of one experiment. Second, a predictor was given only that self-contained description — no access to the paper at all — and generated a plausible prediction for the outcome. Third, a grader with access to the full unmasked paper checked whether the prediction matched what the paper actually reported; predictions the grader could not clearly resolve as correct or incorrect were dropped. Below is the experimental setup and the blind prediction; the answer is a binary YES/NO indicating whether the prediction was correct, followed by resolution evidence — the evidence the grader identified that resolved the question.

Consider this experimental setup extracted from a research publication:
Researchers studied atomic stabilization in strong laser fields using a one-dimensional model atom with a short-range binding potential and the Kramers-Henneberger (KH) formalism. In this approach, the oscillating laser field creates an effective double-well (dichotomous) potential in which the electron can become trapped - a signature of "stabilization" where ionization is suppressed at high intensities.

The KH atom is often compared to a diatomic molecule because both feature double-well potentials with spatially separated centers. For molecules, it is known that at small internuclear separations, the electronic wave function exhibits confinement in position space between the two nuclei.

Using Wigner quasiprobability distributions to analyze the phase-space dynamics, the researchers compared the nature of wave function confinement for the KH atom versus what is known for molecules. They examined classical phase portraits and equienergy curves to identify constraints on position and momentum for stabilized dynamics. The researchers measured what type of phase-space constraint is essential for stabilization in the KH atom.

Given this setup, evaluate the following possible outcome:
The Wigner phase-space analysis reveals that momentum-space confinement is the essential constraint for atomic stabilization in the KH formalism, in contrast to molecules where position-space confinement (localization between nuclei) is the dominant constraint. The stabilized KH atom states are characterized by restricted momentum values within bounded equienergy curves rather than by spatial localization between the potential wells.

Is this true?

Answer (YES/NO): YES